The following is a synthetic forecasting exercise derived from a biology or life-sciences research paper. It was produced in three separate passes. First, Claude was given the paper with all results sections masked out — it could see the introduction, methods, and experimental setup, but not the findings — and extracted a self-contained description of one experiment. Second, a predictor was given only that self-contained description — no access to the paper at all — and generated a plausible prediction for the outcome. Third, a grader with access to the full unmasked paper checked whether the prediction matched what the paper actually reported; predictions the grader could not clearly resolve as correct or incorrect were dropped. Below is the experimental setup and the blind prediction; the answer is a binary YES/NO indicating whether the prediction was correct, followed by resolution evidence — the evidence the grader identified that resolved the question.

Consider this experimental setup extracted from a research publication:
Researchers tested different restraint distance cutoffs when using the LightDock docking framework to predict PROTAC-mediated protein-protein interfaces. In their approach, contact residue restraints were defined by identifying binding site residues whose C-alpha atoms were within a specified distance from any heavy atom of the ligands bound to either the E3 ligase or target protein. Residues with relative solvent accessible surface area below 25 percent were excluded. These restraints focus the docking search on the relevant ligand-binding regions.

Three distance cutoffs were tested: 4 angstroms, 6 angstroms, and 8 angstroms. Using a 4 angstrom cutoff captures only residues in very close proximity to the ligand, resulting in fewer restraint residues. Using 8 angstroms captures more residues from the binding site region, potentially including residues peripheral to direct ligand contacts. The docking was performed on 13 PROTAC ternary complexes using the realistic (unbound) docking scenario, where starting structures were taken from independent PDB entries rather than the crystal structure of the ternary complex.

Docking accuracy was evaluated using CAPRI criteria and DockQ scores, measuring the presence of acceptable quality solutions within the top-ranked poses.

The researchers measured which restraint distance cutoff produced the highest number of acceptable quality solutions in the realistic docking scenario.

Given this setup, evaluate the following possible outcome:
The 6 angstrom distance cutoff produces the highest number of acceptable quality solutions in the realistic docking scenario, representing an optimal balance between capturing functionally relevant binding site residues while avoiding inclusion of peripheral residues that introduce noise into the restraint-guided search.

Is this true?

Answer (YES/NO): YES